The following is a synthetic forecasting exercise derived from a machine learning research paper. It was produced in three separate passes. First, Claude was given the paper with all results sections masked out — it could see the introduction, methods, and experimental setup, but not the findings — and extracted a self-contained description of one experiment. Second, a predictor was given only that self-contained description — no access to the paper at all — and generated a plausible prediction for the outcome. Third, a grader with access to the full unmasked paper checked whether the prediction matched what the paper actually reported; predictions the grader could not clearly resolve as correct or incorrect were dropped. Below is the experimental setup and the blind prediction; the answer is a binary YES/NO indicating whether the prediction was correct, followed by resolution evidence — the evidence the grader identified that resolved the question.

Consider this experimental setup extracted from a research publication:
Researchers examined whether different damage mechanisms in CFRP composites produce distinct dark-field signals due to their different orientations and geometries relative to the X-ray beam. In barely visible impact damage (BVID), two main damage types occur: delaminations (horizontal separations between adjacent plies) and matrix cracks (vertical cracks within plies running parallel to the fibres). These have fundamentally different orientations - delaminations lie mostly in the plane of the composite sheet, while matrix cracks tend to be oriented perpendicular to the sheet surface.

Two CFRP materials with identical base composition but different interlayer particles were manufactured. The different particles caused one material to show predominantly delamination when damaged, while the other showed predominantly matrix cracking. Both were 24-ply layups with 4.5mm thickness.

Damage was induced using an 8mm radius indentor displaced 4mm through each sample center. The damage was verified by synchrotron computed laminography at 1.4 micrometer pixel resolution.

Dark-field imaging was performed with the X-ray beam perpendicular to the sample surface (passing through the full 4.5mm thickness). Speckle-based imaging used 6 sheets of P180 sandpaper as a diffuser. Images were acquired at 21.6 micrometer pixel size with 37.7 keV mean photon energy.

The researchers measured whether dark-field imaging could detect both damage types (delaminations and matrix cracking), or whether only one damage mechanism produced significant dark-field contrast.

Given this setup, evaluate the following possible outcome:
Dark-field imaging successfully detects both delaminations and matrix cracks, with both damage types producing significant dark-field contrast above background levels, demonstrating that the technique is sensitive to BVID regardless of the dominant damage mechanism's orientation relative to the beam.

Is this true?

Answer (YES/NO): YES